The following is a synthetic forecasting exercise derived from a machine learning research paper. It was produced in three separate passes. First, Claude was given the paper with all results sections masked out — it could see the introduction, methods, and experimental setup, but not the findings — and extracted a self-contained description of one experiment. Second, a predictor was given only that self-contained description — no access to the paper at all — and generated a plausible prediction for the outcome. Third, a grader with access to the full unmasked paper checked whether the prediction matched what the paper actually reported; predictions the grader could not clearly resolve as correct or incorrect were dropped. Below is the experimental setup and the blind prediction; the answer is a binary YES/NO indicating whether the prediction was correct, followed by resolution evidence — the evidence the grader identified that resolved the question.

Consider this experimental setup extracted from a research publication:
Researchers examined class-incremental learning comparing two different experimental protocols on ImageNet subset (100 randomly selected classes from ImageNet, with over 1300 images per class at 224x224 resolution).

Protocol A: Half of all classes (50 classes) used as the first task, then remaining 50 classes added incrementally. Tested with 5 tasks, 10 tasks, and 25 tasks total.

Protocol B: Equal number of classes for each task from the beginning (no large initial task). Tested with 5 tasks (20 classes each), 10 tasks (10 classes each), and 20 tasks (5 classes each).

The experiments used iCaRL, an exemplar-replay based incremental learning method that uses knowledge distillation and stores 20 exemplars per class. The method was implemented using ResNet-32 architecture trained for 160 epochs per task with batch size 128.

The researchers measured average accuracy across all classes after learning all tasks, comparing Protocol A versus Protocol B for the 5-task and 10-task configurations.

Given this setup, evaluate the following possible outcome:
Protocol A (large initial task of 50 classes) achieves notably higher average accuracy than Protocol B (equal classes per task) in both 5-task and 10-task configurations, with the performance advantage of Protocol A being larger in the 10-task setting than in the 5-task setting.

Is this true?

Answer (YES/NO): NO